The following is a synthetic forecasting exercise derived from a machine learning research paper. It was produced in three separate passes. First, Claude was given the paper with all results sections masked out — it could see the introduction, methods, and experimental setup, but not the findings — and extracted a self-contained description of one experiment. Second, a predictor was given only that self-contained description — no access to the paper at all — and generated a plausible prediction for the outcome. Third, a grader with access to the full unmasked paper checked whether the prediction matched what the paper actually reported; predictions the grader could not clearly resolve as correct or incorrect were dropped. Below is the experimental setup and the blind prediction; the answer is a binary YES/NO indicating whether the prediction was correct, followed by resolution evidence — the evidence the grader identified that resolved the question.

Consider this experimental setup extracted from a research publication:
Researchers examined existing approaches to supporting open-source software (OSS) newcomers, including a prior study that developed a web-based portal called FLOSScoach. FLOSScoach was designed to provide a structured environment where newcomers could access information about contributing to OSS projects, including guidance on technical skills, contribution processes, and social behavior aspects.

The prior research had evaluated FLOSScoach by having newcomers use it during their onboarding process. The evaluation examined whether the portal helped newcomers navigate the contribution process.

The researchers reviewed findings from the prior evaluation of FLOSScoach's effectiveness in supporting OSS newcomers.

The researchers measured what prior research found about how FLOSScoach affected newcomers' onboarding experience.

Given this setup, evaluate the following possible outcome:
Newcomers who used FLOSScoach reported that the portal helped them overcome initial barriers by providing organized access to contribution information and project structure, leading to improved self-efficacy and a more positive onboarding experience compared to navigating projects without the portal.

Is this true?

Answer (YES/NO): YES